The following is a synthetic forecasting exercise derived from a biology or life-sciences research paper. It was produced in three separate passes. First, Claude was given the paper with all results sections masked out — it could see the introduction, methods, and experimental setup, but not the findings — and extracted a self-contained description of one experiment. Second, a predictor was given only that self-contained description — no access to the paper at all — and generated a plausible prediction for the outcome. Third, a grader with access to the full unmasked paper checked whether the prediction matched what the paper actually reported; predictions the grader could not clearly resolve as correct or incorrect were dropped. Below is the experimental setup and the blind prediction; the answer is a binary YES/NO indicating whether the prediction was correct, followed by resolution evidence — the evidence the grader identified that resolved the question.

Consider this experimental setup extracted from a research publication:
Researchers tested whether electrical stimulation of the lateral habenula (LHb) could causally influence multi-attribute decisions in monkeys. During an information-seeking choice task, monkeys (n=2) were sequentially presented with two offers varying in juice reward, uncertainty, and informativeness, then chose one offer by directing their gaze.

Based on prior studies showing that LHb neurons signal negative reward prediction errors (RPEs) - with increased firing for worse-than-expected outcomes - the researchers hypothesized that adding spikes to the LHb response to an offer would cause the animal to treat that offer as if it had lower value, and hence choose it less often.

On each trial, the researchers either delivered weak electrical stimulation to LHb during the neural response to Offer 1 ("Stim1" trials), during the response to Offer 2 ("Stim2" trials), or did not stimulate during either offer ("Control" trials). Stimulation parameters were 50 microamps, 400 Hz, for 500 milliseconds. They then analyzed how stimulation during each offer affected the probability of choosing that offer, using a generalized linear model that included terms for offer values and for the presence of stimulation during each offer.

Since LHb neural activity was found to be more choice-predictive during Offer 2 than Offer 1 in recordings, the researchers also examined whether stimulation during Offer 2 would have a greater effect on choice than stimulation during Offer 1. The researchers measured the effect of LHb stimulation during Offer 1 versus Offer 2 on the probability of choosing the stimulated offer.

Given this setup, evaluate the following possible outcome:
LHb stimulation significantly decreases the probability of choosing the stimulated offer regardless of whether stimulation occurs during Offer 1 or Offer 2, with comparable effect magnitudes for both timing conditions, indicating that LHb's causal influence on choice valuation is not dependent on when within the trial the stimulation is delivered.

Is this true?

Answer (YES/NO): NO